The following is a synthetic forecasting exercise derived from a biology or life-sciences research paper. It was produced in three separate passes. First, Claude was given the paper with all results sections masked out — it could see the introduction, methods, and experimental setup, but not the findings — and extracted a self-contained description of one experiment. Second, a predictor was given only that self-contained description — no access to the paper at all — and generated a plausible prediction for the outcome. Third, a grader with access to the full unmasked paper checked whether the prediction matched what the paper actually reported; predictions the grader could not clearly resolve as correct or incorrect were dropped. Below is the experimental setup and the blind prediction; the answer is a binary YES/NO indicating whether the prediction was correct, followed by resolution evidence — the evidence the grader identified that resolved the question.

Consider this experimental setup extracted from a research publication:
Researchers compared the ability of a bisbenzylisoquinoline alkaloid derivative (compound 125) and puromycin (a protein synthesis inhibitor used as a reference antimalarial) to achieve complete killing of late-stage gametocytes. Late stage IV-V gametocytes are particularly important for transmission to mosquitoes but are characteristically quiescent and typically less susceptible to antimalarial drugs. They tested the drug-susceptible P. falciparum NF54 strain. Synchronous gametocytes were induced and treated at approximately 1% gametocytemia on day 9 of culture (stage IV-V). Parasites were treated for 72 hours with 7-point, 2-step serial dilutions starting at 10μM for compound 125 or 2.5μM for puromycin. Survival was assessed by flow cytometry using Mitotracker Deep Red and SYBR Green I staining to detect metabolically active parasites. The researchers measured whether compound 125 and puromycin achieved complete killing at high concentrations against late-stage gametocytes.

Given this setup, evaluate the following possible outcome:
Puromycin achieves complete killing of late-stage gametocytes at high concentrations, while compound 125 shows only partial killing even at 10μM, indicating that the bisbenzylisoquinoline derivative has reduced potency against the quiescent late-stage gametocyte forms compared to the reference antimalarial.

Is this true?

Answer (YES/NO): NO